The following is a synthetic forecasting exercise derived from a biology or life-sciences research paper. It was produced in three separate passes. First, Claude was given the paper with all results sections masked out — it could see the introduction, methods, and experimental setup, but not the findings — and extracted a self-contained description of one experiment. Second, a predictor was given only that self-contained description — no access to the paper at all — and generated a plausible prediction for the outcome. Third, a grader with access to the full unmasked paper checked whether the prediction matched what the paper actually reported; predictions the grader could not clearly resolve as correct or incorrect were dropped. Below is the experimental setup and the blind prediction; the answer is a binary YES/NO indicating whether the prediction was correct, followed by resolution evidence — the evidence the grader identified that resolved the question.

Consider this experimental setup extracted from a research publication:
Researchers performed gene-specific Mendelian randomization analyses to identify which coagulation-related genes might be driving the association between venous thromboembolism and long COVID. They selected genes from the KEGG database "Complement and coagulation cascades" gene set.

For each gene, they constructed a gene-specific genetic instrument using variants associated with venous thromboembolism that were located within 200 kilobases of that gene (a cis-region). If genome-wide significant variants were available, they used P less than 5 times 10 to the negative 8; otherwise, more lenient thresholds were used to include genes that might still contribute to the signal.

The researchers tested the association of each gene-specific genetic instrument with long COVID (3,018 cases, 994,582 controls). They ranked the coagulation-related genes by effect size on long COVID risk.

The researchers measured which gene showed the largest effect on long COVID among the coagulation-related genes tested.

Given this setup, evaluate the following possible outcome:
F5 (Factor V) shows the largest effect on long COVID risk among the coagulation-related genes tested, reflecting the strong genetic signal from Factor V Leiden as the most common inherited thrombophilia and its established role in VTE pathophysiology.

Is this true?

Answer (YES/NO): NO